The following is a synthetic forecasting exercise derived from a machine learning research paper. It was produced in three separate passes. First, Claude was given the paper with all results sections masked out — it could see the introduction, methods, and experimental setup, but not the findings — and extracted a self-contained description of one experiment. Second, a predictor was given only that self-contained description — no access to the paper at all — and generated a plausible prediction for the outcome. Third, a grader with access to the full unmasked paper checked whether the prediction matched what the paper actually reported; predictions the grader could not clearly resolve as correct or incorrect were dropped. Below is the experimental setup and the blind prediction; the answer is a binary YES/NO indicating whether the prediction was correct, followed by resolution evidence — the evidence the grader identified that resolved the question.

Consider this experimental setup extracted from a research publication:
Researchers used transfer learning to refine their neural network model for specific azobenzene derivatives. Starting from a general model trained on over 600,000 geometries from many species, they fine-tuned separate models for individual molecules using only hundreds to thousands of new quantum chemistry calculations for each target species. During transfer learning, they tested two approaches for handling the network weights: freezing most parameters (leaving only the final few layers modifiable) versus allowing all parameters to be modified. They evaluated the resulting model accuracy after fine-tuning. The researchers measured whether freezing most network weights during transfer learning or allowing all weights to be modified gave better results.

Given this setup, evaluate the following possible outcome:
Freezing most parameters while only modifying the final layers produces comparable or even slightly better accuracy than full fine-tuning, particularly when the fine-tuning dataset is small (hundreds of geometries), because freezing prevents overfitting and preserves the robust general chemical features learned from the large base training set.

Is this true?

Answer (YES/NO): NO